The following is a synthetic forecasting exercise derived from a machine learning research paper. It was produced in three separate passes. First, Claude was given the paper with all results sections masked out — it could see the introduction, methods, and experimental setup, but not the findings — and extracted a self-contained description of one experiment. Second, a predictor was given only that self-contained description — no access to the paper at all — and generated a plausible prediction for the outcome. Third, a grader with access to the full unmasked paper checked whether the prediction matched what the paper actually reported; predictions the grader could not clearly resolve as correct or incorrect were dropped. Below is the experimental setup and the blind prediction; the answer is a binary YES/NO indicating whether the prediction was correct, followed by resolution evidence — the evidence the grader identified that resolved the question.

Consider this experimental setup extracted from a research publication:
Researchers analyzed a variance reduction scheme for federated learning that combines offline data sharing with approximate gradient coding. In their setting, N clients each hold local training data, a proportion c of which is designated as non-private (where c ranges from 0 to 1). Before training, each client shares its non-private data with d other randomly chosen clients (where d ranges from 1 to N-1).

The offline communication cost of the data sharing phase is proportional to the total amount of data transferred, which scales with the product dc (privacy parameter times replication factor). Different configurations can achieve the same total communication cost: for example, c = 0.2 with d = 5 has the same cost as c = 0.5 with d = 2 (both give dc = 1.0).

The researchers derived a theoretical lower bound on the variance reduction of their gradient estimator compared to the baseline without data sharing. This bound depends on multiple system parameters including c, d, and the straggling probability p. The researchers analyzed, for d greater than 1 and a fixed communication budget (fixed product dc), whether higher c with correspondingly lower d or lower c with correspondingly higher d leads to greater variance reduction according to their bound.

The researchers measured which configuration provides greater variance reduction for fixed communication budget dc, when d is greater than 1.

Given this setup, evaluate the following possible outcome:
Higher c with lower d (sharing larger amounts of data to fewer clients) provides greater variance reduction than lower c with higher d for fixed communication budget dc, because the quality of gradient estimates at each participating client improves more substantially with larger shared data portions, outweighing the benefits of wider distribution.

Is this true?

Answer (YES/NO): YES